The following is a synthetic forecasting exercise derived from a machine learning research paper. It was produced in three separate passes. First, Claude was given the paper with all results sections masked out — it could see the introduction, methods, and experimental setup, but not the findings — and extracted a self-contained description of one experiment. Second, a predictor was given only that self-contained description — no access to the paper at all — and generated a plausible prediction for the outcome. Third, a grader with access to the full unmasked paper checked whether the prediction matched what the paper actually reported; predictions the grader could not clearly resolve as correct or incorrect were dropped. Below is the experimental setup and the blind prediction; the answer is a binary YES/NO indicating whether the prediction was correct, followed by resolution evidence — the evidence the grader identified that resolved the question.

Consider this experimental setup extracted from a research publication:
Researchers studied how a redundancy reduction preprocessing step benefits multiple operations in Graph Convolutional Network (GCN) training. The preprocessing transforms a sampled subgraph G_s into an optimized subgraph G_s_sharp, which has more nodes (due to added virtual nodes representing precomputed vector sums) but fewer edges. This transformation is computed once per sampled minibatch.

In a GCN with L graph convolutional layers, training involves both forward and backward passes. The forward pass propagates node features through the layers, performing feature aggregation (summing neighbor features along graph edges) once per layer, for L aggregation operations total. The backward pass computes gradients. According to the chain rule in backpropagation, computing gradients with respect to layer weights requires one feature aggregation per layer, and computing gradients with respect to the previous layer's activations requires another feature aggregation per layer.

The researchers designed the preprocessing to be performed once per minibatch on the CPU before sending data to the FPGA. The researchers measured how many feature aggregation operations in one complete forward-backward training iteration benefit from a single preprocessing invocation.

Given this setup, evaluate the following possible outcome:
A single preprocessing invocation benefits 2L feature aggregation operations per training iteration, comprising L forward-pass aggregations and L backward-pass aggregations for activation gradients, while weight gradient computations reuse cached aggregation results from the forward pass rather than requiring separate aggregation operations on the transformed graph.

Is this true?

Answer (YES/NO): NO